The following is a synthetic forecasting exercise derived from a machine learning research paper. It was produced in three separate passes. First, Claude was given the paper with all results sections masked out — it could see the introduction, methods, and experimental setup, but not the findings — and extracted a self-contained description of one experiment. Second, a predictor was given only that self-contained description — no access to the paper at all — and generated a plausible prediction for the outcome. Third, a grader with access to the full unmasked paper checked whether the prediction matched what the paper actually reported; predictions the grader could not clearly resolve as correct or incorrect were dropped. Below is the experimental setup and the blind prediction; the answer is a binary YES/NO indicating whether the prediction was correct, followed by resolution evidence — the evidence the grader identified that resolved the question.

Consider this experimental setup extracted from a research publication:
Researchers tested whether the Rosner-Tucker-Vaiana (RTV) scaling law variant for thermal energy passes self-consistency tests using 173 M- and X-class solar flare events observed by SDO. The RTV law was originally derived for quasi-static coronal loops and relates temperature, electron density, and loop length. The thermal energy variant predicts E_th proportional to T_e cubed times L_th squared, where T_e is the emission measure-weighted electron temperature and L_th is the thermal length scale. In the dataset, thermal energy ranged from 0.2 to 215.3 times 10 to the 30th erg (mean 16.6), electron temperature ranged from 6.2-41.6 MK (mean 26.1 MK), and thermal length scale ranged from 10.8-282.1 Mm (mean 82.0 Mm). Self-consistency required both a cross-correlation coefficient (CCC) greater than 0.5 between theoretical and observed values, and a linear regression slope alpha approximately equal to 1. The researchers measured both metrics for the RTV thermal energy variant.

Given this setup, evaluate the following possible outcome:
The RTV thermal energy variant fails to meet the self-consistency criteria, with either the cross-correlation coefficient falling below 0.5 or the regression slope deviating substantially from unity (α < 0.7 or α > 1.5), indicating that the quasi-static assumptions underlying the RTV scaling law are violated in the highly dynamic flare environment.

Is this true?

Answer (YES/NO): NO